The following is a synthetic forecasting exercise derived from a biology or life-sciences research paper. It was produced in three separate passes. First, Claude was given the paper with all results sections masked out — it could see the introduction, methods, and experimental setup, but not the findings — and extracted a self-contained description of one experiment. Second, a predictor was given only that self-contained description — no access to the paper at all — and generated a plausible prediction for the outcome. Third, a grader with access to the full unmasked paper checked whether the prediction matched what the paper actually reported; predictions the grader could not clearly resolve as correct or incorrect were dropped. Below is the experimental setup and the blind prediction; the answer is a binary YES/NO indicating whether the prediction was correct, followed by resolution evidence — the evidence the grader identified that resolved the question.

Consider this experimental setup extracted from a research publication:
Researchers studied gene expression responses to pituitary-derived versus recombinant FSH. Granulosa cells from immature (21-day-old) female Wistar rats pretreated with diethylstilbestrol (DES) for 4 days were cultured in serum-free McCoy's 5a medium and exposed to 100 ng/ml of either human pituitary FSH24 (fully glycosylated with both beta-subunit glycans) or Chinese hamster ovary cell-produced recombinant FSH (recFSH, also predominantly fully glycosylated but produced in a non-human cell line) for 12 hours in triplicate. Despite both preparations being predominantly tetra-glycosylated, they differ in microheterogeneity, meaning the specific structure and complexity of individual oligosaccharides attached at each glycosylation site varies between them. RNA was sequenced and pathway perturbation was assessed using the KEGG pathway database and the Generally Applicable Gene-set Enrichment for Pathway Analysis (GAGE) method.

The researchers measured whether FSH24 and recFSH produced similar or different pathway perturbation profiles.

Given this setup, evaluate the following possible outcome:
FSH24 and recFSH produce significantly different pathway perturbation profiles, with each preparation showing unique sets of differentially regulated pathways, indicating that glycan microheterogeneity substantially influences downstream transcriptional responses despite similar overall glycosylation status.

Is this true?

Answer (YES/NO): YES